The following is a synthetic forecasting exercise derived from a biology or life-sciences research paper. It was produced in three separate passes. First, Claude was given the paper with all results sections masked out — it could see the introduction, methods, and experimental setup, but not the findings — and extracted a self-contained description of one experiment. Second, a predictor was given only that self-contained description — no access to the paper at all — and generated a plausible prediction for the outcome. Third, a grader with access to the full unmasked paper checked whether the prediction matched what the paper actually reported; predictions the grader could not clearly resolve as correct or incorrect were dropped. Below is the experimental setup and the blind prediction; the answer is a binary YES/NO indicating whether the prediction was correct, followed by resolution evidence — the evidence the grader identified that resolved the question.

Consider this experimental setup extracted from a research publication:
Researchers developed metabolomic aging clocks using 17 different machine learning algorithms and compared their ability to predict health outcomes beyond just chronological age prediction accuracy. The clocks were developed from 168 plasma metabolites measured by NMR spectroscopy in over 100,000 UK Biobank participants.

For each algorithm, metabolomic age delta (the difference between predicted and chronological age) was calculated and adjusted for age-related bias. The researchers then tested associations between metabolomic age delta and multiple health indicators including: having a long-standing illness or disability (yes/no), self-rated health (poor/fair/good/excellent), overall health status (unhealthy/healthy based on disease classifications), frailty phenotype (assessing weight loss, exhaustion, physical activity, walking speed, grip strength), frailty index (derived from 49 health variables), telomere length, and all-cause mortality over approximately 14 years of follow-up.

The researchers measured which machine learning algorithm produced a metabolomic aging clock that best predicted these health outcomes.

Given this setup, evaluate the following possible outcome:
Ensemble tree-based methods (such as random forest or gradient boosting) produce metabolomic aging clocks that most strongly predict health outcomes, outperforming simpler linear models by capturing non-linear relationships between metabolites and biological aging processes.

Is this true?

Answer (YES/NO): NO